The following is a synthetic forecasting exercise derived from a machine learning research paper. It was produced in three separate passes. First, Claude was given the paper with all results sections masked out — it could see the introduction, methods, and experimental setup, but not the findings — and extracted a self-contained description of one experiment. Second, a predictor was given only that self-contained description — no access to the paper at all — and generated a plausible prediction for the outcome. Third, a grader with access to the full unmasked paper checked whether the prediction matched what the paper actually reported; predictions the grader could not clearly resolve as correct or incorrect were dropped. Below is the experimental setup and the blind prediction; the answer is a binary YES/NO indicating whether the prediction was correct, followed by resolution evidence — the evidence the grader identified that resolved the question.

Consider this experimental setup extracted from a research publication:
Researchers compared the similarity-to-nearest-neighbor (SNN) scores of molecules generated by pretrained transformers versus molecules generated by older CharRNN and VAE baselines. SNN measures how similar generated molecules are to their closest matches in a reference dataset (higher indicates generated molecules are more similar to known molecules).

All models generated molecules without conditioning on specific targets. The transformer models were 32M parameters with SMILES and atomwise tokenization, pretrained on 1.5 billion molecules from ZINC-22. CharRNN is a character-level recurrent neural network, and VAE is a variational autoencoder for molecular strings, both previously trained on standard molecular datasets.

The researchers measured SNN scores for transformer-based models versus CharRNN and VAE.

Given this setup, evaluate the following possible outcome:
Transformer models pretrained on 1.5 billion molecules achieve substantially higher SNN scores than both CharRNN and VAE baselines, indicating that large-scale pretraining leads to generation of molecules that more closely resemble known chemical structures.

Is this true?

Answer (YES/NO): NO